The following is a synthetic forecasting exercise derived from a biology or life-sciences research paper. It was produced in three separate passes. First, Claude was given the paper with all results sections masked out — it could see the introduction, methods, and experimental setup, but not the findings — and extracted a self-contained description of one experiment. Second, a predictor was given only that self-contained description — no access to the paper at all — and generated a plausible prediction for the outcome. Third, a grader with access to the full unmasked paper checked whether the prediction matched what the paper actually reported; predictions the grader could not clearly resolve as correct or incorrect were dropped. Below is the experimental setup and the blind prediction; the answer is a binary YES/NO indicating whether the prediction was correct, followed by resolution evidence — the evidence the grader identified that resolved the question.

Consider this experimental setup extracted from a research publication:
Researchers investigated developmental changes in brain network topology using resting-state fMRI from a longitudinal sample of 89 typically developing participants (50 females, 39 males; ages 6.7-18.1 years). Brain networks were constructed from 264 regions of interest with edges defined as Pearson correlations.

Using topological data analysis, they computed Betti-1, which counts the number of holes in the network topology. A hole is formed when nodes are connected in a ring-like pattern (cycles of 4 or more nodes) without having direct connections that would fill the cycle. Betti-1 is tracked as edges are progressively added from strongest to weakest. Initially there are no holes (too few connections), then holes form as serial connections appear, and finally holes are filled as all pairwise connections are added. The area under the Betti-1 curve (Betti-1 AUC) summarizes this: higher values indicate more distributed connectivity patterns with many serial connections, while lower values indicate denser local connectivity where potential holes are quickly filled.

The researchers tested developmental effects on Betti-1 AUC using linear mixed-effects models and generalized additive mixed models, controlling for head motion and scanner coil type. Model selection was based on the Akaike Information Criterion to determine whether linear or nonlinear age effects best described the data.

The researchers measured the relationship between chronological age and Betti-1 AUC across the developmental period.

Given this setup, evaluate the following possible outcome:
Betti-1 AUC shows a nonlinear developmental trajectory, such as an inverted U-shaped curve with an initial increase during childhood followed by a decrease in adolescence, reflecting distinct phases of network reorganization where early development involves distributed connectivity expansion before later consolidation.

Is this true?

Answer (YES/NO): NO